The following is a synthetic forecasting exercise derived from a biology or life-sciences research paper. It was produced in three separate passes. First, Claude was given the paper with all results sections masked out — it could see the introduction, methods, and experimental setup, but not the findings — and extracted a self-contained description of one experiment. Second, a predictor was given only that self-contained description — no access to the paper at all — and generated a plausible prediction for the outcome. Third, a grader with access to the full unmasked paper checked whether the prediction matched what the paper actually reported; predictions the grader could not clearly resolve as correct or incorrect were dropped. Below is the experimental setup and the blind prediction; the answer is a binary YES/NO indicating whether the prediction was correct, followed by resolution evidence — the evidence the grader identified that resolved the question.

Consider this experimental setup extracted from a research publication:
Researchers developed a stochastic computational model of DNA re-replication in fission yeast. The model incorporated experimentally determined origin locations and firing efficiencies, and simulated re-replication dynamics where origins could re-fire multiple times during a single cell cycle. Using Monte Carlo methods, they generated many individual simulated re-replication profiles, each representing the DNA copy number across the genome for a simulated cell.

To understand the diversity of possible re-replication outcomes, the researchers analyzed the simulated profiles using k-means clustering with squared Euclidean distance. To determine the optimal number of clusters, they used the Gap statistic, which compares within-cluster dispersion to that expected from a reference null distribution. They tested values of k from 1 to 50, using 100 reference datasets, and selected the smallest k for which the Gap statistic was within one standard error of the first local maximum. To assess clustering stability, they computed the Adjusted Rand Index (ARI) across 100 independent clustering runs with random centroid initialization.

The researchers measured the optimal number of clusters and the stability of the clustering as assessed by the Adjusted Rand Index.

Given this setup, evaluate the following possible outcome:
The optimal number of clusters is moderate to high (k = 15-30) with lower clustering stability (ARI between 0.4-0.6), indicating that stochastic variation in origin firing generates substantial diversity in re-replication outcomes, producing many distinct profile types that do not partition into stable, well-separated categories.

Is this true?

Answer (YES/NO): NO